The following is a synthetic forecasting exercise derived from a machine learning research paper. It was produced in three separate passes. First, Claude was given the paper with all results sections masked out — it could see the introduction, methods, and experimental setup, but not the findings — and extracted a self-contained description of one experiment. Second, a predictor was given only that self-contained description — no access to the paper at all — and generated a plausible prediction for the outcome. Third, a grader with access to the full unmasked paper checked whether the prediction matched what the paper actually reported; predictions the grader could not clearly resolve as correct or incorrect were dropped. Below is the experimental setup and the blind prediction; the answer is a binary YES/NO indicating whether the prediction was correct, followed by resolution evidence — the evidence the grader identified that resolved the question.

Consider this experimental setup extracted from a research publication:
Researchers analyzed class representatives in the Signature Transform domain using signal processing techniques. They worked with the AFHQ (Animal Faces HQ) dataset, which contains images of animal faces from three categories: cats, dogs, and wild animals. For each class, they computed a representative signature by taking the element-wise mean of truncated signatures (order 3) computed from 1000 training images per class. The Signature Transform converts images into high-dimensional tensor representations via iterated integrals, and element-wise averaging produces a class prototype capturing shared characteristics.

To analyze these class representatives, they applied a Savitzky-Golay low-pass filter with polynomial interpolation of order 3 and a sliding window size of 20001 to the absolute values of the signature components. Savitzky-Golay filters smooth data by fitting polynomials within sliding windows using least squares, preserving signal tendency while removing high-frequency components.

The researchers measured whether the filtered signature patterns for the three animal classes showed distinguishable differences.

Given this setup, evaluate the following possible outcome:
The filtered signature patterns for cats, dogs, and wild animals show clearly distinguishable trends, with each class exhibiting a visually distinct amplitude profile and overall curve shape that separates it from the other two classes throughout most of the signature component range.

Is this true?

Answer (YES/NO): YES